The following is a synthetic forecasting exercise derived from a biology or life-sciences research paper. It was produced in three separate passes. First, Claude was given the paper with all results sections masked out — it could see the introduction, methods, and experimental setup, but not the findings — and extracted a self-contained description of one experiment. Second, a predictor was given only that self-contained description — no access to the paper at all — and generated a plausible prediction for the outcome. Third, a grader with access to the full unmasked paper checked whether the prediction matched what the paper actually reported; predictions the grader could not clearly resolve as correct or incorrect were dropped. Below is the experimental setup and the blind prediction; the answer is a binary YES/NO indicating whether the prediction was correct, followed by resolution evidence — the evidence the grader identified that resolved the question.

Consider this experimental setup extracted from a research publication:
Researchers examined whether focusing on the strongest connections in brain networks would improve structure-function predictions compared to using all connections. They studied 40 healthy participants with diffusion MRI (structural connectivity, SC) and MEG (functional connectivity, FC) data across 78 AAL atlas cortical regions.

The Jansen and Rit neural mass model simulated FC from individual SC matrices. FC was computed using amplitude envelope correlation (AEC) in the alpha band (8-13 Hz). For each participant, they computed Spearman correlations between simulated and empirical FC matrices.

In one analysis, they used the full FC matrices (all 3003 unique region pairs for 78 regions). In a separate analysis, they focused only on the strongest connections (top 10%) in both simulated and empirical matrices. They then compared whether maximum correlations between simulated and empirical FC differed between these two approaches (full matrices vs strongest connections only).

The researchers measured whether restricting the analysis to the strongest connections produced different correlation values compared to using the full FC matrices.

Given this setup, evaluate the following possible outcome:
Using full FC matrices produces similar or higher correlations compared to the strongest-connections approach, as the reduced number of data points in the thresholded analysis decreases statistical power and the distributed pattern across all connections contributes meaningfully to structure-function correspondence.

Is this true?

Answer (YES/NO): NO